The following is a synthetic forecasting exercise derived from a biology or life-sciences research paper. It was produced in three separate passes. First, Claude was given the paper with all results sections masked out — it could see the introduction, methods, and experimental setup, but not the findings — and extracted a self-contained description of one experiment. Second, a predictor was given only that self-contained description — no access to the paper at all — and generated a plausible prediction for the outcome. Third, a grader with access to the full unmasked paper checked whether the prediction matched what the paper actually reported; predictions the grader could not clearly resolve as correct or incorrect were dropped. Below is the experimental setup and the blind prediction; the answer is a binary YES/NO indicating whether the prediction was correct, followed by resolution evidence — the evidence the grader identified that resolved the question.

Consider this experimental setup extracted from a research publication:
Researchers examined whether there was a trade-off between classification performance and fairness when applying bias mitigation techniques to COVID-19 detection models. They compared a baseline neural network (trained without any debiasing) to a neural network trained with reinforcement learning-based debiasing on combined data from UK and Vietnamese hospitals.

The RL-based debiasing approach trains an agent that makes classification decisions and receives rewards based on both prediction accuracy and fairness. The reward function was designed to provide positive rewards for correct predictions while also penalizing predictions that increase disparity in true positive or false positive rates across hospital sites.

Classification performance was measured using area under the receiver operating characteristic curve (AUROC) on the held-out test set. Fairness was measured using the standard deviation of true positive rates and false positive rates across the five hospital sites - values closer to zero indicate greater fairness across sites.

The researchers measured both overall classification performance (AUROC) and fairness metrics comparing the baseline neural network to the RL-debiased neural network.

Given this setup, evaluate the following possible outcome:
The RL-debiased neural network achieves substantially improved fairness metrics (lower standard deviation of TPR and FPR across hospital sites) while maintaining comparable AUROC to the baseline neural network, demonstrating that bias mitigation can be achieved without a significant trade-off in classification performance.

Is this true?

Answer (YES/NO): YES